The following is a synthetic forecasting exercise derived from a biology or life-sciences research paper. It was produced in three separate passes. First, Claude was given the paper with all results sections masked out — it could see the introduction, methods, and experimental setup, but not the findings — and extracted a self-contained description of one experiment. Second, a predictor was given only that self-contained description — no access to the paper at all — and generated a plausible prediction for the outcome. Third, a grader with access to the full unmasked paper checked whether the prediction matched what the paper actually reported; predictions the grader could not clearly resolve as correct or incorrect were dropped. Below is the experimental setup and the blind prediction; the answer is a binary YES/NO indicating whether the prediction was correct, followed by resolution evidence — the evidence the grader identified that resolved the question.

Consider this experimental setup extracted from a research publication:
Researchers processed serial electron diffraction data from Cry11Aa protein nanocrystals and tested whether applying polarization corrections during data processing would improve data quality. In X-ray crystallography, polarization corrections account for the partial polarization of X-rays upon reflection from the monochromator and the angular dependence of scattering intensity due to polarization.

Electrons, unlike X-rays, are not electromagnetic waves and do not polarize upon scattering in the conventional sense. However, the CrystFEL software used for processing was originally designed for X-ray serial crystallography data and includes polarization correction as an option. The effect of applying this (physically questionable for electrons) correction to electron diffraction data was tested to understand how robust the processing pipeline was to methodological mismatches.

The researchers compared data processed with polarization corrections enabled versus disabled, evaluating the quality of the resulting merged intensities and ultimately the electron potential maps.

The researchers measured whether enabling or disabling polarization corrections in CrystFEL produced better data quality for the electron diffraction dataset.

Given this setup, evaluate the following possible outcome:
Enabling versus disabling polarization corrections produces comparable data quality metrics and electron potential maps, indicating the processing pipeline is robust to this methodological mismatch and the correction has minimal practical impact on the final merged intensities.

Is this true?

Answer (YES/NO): NO